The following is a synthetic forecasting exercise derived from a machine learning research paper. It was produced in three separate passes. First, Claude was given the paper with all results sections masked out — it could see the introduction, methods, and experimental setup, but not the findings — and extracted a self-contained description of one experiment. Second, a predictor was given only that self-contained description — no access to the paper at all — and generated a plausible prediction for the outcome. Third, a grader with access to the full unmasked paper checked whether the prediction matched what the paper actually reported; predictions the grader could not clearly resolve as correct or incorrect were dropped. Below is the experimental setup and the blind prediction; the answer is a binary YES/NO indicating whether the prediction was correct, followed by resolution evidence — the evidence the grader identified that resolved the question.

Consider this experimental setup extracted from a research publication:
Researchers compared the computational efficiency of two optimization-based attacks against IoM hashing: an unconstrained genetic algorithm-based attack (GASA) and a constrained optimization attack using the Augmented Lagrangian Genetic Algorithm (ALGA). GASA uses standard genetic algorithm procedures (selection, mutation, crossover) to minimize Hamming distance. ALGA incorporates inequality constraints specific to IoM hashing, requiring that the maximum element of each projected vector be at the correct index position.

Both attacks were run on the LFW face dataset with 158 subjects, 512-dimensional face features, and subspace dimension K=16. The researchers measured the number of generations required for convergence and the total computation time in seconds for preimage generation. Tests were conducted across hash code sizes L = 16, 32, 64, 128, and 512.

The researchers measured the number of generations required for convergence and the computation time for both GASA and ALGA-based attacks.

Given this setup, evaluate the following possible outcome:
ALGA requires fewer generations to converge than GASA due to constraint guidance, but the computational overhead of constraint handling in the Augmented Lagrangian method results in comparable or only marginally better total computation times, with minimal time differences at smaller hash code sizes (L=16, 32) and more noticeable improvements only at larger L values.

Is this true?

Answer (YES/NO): NO